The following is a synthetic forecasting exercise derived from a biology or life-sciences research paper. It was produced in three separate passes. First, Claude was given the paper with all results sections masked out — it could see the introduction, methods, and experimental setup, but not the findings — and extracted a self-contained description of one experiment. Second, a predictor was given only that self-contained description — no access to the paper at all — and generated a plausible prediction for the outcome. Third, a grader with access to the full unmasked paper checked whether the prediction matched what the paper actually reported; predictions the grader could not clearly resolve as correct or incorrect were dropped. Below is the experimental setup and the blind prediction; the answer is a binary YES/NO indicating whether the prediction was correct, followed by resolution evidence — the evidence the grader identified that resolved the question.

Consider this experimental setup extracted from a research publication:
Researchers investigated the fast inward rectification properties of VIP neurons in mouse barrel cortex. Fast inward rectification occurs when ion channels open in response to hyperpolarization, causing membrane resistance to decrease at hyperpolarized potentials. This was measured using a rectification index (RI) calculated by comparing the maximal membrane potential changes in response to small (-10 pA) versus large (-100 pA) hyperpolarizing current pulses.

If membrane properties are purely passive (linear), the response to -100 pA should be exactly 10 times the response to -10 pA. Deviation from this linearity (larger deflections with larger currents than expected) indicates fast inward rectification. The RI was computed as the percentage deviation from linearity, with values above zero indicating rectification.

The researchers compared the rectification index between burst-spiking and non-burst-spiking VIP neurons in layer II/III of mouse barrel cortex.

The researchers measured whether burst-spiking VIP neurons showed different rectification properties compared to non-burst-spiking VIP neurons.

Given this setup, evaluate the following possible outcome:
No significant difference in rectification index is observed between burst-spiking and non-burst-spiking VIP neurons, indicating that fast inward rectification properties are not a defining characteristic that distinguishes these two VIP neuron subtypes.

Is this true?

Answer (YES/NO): YES